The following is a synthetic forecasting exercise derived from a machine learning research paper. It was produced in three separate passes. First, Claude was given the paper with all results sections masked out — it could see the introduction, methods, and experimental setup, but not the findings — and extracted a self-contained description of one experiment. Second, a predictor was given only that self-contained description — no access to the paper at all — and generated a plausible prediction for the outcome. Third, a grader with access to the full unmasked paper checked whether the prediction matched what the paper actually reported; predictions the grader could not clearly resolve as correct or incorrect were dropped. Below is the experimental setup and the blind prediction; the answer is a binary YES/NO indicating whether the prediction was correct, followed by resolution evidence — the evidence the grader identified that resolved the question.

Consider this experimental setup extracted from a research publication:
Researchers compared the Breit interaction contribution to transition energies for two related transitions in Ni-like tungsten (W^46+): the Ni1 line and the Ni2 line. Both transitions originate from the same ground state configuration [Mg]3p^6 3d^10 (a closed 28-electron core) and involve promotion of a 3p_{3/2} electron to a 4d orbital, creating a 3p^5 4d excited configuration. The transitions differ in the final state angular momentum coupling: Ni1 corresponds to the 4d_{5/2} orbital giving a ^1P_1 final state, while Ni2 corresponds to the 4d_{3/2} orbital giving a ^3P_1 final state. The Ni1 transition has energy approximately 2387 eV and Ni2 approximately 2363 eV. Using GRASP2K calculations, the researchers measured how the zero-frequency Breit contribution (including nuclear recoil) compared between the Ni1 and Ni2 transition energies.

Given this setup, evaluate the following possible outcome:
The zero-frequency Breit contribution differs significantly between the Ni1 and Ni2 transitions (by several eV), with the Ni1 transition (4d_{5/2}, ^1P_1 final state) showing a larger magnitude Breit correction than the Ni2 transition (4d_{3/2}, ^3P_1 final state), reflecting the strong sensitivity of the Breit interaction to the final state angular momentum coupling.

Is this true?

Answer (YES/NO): NO